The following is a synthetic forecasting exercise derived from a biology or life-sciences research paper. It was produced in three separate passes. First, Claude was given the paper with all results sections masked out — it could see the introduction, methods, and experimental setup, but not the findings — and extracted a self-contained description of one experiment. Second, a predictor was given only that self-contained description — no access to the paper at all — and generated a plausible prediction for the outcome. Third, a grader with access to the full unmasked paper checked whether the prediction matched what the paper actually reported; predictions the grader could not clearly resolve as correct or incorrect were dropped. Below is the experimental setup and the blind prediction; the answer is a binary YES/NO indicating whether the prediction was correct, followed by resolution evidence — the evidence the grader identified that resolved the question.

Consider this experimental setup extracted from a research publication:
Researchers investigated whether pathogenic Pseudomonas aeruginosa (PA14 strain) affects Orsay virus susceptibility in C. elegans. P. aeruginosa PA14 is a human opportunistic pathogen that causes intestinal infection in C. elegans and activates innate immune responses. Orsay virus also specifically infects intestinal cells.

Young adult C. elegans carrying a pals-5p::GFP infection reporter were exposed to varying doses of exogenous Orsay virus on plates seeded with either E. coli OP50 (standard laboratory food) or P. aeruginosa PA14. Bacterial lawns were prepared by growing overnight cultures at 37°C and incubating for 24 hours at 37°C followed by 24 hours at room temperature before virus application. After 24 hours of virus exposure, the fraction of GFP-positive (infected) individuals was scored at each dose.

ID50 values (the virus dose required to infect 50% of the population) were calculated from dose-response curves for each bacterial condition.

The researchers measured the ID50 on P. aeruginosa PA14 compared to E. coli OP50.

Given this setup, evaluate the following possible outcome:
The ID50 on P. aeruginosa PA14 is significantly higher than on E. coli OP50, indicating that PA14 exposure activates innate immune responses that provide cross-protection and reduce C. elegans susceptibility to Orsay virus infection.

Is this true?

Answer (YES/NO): NO